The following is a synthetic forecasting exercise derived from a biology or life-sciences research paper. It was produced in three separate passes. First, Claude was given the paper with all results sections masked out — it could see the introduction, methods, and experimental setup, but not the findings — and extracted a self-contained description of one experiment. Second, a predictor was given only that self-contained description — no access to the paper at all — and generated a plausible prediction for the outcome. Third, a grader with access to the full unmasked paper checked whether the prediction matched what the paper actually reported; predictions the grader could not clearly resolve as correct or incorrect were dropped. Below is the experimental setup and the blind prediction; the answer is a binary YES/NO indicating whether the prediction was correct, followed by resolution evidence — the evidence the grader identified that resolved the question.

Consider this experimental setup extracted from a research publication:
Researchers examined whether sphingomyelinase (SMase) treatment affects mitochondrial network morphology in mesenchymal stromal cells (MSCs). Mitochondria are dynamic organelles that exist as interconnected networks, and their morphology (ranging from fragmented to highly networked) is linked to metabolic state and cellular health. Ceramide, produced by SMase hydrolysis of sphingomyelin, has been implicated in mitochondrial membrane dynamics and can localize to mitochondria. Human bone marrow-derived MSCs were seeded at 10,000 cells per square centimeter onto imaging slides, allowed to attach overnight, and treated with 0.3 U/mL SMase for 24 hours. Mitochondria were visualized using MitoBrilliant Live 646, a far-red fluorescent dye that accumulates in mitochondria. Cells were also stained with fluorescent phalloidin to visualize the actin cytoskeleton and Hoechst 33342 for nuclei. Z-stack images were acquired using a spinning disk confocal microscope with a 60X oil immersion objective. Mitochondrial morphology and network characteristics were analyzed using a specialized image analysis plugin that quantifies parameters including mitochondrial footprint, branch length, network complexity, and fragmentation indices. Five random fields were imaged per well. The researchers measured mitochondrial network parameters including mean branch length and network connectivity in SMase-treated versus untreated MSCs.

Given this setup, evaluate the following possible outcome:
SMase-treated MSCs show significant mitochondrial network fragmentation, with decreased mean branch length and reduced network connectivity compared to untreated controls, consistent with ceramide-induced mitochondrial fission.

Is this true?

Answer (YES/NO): NO